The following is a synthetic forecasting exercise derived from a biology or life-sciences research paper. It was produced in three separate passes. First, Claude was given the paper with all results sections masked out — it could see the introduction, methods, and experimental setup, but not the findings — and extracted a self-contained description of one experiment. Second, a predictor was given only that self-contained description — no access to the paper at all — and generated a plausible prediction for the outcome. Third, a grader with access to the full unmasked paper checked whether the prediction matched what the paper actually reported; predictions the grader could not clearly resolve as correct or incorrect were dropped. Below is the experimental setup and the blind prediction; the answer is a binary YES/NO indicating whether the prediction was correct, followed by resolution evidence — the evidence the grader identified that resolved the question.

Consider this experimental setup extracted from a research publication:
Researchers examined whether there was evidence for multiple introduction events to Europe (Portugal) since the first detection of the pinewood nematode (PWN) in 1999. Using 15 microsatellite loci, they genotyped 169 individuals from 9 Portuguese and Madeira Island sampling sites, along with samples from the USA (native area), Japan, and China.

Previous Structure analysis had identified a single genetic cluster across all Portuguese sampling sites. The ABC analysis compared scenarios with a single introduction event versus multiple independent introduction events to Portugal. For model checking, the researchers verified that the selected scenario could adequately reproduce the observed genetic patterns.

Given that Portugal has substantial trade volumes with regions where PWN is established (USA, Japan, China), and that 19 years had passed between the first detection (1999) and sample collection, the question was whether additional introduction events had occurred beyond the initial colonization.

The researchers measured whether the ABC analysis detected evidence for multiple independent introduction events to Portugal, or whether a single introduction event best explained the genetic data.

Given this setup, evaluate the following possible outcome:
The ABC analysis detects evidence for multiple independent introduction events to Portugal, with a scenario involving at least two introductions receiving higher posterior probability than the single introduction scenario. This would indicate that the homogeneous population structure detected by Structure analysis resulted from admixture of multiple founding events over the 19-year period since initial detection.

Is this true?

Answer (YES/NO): NO